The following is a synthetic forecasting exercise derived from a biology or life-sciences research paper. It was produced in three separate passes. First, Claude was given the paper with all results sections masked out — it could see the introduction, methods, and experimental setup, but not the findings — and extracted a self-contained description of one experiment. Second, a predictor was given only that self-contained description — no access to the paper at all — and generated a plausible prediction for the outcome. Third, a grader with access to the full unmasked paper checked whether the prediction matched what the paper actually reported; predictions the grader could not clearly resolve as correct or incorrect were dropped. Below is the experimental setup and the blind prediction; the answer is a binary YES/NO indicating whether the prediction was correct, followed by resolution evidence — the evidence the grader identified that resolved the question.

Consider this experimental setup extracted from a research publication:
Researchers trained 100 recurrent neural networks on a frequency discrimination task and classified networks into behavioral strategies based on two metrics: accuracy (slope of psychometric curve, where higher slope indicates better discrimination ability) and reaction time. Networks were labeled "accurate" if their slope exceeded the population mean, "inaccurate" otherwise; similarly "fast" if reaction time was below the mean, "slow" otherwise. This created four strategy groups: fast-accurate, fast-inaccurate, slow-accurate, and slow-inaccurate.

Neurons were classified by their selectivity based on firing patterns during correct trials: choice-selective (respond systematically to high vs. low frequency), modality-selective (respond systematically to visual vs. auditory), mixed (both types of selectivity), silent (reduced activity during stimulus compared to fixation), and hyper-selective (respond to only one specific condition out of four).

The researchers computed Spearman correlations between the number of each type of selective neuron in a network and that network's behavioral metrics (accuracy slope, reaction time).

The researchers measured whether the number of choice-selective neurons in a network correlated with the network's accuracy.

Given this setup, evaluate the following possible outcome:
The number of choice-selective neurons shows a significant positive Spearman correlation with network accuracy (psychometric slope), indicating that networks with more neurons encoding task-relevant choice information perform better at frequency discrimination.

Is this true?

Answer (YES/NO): NO